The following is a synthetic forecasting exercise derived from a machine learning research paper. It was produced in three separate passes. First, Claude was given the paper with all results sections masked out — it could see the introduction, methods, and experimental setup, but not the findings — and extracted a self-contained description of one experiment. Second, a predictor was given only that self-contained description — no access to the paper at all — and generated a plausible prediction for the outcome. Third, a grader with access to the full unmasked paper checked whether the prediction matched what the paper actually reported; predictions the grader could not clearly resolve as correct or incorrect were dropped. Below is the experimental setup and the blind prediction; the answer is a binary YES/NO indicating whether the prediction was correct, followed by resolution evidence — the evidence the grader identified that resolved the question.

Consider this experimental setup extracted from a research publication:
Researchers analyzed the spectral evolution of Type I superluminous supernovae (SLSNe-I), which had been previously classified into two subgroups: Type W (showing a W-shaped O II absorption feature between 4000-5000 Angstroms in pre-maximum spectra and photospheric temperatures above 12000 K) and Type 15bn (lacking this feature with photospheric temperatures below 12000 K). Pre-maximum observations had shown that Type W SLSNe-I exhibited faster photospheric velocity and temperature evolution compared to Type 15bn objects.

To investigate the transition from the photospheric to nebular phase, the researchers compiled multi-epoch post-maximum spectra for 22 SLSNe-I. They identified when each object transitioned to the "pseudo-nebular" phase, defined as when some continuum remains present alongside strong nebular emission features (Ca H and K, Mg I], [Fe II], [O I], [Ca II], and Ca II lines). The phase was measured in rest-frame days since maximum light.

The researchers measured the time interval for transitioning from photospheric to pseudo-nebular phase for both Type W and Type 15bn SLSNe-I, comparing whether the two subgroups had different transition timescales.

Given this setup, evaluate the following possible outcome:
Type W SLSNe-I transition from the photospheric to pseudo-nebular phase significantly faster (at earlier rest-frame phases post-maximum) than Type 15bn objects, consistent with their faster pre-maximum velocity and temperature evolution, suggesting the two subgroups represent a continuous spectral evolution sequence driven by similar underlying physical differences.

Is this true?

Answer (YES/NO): NO